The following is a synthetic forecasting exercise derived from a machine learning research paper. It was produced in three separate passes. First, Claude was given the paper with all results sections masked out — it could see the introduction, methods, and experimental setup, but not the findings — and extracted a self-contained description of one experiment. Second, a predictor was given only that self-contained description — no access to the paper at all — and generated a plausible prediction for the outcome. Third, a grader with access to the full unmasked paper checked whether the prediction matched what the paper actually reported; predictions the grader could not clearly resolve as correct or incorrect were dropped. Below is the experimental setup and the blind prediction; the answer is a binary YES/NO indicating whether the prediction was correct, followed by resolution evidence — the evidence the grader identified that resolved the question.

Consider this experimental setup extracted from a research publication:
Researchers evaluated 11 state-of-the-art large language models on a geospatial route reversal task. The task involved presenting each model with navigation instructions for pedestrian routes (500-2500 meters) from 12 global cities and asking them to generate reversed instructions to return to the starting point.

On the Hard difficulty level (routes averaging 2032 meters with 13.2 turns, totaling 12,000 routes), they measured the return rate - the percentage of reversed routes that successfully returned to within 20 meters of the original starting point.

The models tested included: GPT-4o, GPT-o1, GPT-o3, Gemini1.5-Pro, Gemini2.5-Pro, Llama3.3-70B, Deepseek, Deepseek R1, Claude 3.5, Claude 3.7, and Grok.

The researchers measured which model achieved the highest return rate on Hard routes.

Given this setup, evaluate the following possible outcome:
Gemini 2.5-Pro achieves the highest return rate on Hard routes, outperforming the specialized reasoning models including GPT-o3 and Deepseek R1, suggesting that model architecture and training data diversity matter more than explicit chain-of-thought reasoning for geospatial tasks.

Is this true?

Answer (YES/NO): NO